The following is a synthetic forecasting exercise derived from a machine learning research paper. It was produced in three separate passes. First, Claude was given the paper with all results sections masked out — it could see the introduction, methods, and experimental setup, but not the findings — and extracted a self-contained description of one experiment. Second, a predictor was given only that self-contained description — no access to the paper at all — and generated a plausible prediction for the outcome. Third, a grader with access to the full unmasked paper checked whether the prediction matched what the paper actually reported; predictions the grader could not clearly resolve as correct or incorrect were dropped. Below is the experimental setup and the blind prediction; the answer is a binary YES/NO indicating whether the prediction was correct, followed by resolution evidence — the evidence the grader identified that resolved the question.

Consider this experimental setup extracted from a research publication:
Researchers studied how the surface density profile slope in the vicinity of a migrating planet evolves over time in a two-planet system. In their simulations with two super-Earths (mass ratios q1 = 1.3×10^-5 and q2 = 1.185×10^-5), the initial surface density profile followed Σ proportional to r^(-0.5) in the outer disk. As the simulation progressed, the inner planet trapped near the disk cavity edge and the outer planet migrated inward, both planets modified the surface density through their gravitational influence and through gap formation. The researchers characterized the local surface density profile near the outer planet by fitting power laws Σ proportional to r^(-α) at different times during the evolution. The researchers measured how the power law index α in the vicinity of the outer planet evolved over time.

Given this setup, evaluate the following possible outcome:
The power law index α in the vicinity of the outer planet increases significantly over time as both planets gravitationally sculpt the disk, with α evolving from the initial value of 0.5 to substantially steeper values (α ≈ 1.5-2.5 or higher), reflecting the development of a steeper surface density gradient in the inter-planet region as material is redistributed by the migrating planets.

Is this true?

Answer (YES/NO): NO